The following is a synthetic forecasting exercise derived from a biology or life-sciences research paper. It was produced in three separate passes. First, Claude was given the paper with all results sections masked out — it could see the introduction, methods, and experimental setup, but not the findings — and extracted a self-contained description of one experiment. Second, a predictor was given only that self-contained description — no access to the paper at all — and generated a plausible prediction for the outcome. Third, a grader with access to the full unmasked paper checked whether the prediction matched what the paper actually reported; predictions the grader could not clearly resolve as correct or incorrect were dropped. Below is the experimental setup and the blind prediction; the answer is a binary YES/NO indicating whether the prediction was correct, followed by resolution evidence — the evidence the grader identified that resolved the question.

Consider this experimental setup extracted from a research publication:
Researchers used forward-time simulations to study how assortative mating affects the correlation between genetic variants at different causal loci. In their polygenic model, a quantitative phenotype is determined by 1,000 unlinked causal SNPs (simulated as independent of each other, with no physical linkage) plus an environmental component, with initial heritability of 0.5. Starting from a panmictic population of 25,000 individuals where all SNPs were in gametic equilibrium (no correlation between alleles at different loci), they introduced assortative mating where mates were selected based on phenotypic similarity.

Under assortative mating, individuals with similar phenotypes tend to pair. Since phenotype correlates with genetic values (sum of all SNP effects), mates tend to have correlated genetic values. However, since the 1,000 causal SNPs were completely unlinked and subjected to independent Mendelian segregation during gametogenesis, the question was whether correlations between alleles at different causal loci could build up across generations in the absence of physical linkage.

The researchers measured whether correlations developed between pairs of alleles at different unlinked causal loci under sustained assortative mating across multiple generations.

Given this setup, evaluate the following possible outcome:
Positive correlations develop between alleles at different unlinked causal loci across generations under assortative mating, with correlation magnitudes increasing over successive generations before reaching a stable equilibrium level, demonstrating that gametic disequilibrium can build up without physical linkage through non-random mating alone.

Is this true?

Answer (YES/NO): YES